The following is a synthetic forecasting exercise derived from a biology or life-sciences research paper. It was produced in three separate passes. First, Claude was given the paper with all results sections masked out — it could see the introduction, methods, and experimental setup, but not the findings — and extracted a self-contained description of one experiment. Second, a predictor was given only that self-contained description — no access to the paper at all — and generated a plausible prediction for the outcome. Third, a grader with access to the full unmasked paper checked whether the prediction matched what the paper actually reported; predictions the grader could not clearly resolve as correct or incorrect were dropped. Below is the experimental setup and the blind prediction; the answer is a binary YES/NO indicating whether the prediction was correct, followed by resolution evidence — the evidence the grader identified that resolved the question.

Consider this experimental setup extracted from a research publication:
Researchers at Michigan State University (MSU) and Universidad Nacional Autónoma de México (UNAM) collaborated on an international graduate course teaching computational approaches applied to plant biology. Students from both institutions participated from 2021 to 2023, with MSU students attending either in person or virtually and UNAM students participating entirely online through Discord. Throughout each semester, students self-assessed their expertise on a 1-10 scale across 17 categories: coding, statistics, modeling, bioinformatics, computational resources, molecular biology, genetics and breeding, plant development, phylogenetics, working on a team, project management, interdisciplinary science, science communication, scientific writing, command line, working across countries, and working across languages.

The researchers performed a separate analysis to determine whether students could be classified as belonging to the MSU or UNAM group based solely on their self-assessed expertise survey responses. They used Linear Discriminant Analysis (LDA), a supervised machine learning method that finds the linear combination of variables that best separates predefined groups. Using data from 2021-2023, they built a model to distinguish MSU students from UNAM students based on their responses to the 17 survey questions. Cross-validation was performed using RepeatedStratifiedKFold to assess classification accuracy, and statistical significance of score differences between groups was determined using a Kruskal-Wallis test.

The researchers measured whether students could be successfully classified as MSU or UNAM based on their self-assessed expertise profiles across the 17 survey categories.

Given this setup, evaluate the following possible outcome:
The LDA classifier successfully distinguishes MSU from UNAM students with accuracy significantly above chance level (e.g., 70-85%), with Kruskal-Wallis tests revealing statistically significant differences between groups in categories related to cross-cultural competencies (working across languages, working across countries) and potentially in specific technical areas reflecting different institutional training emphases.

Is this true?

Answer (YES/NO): YES